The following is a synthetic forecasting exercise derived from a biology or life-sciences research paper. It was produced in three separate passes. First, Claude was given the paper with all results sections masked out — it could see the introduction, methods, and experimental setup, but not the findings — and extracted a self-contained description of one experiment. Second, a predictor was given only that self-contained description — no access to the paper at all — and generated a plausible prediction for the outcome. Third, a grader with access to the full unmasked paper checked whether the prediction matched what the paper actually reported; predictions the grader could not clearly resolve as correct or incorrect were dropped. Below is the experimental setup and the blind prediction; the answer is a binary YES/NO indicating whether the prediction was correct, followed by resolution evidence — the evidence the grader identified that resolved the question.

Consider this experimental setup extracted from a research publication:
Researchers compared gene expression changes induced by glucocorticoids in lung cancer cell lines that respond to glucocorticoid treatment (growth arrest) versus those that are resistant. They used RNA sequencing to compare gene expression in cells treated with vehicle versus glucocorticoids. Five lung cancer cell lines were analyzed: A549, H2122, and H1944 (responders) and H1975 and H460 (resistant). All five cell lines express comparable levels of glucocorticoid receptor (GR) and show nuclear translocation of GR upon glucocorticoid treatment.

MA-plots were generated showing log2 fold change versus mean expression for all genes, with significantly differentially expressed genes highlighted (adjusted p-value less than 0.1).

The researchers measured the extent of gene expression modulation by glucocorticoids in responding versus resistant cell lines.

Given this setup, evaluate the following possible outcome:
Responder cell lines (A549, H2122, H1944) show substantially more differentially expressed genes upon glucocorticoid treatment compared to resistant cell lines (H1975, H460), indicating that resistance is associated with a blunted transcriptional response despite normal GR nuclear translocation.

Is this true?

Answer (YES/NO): YES